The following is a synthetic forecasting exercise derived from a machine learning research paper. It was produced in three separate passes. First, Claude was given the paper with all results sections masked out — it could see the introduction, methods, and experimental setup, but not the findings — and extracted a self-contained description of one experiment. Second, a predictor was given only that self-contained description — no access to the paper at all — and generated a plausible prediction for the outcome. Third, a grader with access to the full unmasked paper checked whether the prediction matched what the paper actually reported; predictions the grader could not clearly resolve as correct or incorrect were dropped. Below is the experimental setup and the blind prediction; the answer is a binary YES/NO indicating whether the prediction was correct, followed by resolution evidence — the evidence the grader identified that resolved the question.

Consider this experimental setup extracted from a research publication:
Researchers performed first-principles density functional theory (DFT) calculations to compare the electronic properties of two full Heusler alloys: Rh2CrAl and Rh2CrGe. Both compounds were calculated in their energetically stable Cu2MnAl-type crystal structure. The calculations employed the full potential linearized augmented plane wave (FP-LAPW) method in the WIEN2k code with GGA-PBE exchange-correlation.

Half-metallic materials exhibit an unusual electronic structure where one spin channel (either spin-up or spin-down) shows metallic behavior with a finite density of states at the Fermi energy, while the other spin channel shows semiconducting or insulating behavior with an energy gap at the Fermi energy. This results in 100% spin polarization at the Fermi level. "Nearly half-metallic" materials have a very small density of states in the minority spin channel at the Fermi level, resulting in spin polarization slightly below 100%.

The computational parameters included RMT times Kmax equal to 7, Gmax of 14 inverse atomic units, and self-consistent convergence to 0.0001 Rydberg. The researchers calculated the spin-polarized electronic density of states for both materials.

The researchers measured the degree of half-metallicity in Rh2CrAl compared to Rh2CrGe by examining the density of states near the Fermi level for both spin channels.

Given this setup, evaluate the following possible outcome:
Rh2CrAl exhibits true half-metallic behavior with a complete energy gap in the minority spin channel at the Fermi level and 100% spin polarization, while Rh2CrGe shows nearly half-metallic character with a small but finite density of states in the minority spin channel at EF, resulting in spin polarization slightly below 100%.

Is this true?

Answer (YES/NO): YES